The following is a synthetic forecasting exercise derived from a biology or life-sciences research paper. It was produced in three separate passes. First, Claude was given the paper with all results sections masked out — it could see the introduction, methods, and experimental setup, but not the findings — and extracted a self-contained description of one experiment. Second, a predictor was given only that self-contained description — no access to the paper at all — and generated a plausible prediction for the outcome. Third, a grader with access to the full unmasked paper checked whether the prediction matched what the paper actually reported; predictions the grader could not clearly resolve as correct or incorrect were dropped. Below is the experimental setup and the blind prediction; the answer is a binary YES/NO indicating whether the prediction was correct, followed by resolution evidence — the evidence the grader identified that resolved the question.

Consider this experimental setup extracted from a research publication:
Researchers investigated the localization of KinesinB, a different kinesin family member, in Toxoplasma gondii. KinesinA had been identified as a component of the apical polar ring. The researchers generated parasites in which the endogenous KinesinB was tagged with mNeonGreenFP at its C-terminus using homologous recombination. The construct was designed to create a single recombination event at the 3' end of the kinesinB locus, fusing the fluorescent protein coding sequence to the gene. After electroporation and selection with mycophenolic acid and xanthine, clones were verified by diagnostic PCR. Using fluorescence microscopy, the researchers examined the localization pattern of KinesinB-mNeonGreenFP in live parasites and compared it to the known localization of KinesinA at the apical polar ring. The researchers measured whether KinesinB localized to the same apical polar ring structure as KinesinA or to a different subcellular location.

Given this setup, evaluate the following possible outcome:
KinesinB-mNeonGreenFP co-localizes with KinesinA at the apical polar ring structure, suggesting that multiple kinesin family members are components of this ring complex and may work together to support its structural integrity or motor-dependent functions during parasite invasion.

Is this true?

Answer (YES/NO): NO